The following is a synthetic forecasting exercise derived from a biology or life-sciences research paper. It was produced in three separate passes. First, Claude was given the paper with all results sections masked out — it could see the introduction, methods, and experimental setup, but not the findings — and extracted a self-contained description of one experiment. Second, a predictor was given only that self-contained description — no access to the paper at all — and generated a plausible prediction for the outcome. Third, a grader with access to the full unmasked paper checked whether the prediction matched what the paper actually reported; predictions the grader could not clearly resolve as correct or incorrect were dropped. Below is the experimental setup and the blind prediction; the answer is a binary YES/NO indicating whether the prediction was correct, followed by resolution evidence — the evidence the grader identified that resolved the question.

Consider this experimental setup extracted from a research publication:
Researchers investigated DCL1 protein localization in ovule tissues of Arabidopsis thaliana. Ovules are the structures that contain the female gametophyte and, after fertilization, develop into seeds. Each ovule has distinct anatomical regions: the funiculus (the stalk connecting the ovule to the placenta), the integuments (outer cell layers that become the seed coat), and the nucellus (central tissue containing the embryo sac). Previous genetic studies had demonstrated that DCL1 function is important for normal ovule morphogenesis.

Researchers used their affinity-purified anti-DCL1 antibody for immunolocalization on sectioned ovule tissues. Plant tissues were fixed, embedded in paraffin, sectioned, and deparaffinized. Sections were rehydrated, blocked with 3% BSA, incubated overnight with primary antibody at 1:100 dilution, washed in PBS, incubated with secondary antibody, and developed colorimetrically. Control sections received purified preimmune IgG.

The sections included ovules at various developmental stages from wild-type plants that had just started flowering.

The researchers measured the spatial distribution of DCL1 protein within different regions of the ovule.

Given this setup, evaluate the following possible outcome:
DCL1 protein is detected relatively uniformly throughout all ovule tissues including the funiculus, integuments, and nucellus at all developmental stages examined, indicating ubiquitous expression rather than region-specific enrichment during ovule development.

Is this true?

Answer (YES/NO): NO